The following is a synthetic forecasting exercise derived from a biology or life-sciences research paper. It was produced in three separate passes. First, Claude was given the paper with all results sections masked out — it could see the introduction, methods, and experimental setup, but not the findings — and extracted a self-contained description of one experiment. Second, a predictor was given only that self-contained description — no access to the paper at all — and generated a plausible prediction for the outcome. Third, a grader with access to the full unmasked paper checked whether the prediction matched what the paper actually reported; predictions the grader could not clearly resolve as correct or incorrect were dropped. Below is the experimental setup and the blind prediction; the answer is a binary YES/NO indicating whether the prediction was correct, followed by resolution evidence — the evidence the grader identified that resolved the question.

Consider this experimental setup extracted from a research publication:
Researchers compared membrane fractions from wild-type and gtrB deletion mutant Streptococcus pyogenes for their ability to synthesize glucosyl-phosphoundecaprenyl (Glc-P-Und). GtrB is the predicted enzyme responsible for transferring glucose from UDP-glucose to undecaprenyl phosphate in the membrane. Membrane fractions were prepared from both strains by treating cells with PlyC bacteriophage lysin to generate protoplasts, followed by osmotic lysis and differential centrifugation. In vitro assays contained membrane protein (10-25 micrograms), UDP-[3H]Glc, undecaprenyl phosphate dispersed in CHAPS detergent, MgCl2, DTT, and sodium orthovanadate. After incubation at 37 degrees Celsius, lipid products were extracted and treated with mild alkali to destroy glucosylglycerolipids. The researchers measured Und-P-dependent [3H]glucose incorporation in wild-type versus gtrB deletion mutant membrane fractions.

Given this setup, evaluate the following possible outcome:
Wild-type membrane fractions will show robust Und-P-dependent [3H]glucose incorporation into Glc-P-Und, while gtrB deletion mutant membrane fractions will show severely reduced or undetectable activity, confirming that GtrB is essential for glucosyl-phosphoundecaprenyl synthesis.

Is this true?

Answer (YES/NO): YES